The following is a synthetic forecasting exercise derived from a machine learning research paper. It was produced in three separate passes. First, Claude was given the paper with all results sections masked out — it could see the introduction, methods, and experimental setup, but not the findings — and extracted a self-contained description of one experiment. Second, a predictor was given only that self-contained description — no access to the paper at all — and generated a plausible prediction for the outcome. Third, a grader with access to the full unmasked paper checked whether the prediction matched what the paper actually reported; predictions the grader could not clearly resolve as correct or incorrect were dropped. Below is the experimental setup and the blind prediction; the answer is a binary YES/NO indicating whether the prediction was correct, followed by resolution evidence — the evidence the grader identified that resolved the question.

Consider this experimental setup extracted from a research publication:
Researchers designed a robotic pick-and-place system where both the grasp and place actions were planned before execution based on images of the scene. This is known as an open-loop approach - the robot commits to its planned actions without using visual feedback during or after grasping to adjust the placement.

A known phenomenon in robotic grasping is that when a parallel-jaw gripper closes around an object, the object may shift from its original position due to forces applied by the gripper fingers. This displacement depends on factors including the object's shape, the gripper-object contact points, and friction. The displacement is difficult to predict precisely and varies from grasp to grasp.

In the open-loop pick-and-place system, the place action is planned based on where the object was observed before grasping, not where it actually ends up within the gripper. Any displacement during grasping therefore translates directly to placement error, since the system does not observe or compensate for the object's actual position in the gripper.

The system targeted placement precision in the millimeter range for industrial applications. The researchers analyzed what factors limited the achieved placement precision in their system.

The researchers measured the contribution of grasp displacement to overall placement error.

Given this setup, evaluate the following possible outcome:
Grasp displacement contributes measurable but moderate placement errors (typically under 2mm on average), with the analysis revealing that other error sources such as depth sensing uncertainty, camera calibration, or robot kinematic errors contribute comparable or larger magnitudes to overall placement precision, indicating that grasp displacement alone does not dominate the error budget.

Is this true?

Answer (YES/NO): NO